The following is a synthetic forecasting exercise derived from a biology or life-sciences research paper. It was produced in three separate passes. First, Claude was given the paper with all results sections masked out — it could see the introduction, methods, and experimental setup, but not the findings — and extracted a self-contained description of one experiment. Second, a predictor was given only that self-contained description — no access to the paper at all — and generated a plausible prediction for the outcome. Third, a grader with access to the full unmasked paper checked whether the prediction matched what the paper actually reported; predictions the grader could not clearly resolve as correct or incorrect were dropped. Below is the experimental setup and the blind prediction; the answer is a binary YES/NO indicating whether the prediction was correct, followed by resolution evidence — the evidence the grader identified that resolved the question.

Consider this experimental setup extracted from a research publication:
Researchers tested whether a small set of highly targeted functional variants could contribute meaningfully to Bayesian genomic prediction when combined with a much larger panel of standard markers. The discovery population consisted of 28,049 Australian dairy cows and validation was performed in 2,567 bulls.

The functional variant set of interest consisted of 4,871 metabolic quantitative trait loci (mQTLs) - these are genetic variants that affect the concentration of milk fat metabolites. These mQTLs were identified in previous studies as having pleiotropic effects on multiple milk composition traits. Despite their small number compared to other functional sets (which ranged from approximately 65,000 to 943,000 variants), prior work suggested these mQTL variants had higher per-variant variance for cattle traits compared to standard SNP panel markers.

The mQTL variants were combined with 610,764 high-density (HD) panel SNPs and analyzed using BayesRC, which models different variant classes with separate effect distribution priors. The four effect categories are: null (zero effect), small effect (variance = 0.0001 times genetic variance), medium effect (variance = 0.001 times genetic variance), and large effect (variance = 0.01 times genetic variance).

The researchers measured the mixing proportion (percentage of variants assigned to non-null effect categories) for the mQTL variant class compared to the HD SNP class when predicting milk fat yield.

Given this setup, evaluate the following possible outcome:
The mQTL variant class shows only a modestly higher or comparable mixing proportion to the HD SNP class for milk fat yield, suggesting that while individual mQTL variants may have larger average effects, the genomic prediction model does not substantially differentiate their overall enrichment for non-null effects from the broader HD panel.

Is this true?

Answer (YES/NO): NO